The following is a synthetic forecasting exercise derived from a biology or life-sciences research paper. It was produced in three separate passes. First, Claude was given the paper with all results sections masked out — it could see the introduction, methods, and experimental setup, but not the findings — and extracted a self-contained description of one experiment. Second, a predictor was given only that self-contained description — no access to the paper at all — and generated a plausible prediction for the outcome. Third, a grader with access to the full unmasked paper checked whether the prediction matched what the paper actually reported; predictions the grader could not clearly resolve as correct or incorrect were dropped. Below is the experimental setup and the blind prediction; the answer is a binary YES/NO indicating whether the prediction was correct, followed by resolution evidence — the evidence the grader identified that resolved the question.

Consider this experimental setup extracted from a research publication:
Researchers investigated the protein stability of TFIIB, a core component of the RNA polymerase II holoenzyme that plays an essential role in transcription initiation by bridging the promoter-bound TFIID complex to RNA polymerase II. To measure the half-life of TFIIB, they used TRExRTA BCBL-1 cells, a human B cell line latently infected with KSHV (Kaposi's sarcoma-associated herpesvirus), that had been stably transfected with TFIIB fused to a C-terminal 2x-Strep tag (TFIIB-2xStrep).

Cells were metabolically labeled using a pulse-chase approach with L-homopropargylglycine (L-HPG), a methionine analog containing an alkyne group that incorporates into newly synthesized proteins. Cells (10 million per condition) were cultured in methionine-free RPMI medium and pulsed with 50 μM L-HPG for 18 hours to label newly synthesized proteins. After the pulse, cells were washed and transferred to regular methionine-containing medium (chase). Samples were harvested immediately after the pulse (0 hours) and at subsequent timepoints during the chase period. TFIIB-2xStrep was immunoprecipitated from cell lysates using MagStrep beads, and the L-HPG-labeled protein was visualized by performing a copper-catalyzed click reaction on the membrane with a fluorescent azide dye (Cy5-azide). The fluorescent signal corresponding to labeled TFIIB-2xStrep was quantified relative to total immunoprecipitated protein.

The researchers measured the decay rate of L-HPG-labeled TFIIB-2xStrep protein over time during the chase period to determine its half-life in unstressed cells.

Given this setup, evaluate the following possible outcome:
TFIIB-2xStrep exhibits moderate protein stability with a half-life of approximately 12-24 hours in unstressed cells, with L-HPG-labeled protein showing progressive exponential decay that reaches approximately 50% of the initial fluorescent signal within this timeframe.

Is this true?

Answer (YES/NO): NO